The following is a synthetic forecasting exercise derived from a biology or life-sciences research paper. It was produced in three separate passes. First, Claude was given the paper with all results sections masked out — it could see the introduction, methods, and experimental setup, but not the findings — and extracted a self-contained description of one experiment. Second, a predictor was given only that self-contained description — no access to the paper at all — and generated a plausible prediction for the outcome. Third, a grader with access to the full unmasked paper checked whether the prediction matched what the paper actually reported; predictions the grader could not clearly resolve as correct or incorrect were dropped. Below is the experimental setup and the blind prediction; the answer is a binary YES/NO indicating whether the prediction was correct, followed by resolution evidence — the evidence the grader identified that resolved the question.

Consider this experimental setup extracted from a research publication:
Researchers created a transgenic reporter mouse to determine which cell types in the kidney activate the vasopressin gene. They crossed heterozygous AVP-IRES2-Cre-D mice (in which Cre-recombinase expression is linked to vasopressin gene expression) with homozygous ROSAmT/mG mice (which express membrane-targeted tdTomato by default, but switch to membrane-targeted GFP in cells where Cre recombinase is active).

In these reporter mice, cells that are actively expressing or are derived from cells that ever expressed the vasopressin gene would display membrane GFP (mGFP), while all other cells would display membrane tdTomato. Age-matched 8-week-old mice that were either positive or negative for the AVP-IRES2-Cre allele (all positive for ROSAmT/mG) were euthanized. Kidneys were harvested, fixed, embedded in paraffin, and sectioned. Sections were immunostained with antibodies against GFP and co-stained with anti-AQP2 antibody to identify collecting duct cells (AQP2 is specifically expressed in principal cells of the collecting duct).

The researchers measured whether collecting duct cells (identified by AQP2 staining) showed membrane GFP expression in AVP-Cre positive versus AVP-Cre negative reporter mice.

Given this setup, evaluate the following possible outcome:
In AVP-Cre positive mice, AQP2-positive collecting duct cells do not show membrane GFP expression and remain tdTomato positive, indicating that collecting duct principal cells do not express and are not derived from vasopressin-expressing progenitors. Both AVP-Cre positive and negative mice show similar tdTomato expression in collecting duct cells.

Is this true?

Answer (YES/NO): NO